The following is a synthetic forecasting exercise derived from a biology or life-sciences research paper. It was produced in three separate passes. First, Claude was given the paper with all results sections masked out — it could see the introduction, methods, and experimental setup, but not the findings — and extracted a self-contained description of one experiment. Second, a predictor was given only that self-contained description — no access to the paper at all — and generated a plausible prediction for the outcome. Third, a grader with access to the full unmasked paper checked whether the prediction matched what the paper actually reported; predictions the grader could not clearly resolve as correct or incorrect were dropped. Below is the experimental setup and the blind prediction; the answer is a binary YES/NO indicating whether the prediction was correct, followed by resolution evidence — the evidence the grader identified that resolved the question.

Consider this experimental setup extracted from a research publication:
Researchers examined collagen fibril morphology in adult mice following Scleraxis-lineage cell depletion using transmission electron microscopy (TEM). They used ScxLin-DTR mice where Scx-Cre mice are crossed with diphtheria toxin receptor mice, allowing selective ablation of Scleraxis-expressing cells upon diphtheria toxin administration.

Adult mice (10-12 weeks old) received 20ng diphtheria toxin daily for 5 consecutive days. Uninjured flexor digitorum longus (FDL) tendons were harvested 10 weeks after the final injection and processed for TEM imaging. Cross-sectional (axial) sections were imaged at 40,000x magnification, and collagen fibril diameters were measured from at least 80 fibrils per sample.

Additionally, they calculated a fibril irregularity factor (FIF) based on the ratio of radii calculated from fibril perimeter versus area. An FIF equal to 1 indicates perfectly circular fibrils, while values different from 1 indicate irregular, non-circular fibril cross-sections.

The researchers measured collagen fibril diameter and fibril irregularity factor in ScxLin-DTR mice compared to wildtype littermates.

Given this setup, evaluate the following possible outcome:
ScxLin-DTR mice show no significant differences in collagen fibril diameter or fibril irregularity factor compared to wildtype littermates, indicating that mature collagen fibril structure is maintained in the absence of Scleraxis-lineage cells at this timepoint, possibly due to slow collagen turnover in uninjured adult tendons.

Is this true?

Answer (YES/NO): NO